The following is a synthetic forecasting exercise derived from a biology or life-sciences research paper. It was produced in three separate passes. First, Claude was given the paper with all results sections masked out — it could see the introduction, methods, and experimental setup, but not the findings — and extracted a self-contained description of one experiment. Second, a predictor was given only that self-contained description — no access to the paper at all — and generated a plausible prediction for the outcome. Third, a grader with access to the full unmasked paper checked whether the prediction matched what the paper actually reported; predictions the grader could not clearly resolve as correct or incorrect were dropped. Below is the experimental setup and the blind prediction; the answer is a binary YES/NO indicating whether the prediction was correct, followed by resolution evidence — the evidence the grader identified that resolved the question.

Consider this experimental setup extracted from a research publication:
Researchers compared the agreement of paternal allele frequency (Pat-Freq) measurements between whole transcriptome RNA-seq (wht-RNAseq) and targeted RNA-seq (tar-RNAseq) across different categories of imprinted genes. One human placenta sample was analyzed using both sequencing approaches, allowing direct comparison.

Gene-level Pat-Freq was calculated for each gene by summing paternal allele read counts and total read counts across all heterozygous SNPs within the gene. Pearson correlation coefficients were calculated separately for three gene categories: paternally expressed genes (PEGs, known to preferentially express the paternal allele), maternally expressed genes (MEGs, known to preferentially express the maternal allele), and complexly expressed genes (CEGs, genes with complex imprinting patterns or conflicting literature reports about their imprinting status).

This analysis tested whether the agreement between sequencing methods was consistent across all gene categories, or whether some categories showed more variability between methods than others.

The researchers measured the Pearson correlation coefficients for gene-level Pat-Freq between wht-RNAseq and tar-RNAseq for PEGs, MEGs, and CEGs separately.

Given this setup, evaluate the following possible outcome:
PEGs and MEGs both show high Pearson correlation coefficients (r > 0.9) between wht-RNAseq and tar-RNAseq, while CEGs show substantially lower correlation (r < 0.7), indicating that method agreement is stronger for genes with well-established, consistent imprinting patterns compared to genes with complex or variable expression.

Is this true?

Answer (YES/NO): NO